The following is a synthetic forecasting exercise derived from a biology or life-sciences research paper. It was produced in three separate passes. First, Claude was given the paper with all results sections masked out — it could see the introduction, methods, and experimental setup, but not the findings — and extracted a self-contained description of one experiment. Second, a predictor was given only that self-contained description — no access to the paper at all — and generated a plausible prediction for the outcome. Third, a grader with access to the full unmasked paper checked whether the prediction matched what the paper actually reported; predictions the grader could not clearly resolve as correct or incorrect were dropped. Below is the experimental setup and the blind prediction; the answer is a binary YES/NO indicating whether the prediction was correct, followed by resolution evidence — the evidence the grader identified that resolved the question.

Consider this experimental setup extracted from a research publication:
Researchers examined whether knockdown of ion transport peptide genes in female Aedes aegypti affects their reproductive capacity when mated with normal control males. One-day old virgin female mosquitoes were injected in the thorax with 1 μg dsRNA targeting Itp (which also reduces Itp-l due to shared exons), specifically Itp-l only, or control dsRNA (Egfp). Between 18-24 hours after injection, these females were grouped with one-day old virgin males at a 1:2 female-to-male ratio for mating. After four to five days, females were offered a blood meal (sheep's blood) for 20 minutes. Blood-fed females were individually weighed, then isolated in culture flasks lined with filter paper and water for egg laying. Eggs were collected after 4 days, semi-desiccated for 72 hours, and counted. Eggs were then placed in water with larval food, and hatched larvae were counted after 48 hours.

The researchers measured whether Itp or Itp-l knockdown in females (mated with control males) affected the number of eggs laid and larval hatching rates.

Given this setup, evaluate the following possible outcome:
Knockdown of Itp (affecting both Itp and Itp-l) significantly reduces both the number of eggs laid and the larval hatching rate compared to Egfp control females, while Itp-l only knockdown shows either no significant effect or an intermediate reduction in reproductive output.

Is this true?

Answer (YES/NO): YES